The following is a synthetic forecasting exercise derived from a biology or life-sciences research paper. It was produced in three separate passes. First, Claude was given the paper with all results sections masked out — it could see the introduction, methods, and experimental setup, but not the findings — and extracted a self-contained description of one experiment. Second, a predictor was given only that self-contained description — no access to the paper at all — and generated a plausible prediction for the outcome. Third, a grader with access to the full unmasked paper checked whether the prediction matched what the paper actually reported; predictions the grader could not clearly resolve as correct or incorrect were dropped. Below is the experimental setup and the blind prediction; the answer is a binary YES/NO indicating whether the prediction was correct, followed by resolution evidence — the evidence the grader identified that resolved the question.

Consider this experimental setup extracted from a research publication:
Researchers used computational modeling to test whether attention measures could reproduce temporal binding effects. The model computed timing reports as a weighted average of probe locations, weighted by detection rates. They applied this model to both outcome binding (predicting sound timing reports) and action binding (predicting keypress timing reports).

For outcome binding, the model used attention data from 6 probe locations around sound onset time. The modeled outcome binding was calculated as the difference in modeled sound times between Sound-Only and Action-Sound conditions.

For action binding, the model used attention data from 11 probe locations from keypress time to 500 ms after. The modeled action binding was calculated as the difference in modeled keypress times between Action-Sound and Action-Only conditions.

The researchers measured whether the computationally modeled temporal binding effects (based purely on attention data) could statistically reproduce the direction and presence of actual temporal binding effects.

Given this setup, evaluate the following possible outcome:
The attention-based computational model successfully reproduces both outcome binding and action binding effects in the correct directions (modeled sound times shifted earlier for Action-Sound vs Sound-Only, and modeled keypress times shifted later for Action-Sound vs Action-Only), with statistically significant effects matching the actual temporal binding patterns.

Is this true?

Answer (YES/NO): YES